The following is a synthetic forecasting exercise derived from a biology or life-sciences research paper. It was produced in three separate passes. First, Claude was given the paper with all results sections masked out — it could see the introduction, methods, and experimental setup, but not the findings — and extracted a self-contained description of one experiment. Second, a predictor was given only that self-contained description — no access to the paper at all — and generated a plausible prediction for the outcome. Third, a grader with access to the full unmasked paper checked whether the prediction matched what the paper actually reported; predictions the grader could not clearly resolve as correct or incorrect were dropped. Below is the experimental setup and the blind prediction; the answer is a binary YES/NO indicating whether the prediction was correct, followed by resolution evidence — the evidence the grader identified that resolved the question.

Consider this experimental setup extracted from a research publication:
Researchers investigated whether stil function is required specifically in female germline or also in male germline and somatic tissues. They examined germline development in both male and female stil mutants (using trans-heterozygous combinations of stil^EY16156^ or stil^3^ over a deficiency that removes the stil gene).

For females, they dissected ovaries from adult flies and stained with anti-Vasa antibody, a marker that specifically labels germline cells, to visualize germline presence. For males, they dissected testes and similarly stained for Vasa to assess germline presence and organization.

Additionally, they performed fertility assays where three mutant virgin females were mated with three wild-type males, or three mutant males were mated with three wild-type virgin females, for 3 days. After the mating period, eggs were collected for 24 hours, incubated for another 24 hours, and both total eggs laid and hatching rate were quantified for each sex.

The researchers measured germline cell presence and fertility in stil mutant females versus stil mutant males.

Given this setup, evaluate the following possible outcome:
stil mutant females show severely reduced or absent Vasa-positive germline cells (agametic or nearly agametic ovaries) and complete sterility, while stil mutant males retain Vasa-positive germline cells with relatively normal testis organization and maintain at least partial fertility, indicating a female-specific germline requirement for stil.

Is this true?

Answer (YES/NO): YES